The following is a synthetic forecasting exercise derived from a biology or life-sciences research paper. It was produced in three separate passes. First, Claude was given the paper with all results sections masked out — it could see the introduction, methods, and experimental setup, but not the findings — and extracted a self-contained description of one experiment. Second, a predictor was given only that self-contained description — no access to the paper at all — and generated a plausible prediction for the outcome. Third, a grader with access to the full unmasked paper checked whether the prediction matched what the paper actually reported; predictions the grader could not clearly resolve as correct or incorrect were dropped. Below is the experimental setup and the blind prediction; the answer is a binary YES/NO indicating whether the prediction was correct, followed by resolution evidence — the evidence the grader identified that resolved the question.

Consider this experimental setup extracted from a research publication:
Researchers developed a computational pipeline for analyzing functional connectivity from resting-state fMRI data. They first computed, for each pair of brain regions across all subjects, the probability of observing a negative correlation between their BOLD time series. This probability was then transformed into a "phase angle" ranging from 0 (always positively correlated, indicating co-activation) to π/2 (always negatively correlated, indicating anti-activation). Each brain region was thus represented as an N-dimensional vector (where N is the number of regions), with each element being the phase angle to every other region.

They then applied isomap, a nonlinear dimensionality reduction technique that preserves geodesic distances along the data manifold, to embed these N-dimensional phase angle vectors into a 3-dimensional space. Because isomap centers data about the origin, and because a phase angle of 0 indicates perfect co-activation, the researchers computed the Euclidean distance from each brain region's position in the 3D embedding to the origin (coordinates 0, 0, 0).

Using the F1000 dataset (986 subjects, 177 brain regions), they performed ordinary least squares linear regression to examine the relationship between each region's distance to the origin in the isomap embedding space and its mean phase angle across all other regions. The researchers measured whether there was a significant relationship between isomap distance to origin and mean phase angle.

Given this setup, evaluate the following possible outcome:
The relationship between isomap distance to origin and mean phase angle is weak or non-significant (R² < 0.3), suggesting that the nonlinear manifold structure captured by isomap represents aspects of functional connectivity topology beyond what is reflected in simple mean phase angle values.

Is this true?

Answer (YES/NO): NO